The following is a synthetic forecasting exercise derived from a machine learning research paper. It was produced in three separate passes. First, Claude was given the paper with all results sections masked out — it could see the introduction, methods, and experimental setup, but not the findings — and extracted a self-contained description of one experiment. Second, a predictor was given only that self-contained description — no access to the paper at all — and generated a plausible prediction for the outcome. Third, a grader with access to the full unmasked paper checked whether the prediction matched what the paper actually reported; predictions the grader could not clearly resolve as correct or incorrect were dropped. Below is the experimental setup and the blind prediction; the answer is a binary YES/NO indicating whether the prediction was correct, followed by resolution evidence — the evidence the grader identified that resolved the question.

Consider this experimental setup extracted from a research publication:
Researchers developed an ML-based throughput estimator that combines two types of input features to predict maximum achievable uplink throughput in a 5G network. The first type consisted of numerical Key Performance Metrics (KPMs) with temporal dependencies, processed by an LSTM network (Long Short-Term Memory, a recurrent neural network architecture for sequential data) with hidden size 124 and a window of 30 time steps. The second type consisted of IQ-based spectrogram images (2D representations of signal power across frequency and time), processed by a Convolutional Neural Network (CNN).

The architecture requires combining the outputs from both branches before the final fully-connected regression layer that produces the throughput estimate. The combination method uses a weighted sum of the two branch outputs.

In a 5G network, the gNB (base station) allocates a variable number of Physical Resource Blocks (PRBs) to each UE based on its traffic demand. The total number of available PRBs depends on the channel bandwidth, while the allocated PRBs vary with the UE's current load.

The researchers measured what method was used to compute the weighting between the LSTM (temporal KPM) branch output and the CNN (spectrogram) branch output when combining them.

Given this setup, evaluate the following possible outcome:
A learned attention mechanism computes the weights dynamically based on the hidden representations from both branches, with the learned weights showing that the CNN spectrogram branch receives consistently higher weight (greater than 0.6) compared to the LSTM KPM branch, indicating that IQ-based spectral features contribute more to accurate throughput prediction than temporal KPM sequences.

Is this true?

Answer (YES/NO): NO